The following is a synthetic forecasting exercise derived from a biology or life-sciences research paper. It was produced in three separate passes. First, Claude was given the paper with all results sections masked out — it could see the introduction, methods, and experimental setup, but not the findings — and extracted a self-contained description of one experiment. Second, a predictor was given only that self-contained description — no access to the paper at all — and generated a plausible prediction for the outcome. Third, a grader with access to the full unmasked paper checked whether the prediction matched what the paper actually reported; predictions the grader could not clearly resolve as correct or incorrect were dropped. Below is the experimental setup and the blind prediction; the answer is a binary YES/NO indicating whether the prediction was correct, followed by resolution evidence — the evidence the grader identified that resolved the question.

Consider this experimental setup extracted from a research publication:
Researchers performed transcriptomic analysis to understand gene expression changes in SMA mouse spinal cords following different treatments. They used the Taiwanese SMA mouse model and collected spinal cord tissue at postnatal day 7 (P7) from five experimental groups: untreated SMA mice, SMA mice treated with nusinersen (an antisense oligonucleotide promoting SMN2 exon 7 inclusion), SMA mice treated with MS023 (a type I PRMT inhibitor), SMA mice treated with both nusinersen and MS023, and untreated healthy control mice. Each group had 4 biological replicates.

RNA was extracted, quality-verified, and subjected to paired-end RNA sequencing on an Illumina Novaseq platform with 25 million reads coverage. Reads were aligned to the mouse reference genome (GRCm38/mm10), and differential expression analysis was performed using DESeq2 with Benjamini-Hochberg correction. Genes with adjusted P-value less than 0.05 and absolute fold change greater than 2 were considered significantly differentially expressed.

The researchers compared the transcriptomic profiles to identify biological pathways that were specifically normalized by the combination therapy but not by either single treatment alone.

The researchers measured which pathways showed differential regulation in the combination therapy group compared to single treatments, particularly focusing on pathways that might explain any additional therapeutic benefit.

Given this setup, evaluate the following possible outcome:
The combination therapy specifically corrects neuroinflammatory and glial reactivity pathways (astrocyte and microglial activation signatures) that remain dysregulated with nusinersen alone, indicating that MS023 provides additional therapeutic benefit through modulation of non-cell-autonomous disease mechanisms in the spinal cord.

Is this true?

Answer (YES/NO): YES